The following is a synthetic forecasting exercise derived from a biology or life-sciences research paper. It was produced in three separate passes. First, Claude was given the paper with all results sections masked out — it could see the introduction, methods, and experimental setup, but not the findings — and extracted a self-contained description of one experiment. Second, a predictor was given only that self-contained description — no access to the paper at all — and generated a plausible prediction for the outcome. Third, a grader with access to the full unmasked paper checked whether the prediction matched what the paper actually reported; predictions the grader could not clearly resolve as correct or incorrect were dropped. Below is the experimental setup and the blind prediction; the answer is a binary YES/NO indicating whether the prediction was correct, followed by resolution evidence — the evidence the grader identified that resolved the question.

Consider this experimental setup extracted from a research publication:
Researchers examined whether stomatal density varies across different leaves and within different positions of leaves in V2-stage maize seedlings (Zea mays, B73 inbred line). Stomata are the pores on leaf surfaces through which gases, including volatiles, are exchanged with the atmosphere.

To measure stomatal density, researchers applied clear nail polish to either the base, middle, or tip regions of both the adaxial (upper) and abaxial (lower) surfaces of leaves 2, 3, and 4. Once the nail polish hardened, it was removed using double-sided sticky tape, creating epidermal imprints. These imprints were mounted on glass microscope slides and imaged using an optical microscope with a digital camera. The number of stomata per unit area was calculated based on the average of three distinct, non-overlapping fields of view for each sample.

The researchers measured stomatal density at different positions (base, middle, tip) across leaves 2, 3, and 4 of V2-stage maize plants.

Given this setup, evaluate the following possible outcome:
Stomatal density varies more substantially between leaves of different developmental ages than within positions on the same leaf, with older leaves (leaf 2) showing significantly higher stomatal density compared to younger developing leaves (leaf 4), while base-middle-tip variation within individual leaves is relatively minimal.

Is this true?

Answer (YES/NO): NO